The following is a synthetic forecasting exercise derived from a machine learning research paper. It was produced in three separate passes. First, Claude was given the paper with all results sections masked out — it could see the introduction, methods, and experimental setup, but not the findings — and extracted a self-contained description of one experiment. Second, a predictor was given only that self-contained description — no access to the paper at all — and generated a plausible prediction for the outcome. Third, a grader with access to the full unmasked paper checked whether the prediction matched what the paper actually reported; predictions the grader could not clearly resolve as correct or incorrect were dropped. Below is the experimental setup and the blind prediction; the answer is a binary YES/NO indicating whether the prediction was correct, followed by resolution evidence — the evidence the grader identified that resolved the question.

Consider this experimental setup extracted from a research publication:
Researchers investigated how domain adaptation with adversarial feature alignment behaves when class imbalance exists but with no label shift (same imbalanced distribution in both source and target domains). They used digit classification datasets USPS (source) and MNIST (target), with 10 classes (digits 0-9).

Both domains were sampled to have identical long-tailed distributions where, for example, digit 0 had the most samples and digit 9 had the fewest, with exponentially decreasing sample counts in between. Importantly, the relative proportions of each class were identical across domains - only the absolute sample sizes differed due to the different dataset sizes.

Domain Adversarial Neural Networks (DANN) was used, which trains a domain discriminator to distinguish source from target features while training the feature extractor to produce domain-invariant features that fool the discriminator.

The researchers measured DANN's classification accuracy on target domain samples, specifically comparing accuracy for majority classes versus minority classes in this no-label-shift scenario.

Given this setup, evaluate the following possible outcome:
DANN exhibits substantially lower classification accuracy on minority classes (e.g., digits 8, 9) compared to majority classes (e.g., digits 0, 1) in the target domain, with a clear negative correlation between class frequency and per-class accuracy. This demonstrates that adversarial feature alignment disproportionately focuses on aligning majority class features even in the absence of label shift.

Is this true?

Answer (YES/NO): NO